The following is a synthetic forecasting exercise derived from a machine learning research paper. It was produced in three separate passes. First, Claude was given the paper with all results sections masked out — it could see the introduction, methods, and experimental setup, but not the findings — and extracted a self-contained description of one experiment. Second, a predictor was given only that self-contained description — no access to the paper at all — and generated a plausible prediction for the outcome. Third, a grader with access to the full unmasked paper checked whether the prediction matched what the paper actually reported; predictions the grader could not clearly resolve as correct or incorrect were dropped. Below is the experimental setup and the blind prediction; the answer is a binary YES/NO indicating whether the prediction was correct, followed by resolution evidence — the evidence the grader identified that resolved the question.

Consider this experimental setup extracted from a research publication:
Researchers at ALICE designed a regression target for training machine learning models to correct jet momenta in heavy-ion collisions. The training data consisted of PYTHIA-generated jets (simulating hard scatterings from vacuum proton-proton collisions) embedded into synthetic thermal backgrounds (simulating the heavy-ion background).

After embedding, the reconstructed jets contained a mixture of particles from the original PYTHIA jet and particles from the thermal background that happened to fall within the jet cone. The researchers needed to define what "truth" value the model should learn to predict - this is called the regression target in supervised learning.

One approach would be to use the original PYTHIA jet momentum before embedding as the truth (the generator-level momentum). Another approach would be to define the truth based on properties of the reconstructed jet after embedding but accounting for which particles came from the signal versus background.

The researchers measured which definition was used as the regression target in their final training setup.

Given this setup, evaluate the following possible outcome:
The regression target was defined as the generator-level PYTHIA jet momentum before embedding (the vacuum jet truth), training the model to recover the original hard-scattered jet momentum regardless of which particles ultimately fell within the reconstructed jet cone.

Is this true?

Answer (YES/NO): NO